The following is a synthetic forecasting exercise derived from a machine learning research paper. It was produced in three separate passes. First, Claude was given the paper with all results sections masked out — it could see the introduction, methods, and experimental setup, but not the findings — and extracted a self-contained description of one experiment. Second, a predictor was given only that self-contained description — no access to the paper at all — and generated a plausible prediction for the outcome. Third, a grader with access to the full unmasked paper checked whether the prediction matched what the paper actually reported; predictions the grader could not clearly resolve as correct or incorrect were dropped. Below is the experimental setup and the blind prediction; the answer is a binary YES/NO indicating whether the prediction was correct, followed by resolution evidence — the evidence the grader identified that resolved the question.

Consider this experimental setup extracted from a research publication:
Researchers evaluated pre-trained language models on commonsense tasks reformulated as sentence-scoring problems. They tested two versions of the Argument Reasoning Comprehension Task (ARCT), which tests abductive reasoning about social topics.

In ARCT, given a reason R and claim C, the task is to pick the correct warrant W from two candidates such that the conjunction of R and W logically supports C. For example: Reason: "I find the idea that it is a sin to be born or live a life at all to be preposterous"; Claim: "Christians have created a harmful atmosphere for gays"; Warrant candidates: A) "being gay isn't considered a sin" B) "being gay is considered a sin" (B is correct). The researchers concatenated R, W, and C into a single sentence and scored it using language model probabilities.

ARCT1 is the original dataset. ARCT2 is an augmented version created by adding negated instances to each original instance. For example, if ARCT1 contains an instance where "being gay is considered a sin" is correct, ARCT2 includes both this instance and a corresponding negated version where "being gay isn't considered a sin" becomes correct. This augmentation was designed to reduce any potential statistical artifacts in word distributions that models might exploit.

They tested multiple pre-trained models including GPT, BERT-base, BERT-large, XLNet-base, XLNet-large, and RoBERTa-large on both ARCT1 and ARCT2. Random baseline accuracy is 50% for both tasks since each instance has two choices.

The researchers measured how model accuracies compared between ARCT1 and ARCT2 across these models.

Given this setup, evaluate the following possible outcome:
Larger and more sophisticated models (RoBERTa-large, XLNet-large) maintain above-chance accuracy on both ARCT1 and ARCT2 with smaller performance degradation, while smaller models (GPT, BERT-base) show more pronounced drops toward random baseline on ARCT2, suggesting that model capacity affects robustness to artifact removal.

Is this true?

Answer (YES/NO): NO